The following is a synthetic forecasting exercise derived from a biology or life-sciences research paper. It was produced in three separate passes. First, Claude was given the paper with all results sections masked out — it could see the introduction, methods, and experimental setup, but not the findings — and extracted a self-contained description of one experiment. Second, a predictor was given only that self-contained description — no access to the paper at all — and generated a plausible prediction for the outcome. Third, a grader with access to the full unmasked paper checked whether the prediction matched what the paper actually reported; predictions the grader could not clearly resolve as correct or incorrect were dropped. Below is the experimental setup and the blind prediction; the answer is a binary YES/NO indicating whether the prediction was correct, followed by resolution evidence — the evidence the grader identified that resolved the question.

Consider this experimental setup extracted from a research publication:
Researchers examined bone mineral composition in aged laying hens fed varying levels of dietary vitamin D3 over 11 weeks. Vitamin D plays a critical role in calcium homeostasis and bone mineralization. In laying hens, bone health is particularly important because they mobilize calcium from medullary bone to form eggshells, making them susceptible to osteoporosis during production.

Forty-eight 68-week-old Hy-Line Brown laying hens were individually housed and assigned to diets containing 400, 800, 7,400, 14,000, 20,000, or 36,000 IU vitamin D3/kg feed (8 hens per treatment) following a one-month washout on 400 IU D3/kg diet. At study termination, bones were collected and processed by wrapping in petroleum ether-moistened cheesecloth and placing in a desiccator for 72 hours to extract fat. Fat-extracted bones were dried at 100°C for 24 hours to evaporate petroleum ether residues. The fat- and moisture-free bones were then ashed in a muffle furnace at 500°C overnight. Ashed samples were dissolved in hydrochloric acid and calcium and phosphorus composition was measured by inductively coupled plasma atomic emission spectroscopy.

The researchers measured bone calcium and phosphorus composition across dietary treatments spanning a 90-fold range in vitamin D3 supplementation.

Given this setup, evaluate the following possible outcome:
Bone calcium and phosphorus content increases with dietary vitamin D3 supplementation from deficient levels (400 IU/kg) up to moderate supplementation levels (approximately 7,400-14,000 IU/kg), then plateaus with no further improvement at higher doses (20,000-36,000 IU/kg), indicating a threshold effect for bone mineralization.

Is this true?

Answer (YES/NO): NO